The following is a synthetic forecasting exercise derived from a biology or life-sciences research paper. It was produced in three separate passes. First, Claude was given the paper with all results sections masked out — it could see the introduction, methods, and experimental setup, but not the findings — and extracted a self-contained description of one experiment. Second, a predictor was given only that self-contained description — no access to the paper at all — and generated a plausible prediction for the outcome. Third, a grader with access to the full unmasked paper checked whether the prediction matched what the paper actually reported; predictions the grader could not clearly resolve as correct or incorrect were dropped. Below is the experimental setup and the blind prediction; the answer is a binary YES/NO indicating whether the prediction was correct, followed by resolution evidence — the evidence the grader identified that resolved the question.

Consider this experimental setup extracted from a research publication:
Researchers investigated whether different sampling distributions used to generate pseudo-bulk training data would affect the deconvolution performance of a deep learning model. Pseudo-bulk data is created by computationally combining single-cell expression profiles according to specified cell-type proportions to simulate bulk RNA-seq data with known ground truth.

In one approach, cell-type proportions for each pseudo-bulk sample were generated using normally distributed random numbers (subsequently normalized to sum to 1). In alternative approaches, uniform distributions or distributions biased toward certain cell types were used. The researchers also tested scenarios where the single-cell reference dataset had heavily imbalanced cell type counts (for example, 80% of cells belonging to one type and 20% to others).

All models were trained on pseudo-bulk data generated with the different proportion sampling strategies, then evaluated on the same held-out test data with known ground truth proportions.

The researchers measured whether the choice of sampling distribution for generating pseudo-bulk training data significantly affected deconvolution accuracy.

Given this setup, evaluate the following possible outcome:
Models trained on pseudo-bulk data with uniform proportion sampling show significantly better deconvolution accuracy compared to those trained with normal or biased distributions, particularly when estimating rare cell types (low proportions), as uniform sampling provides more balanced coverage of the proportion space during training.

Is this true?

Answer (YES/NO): NO